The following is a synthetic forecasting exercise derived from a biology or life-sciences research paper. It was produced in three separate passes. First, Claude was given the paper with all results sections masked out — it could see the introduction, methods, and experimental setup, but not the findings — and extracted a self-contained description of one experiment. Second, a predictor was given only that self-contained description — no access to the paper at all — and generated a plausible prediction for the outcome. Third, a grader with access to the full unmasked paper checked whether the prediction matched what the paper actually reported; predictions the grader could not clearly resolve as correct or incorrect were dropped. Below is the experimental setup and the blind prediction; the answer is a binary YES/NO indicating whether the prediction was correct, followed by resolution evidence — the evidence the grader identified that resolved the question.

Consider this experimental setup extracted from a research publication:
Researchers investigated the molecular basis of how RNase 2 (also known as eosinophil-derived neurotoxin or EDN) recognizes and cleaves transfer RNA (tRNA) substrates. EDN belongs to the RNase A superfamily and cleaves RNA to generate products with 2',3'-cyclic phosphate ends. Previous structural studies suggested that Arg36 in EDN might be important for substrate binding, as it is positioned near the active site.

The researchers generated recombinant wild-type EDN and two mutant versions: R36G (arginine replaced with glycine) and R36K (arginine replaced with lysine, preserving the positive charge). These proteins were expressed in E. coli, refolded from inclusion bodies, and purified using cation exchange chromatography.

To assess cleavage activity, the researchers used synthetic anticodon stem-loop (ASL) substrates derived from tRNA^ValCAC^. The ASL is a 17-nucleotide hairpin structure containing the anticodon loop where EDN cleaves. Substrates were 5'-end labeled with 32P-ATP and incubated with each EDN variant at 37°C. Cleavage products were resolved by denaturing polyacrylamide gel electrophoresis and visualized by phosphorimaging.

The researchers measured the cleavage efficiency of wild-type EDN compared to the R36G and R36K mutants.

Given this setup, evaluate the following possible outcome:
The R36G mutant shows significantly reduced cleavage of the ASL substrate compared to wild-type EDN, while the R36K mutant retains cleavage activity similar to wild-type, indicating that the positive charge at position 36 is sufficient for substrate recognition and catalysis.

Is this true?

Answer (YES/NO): YES